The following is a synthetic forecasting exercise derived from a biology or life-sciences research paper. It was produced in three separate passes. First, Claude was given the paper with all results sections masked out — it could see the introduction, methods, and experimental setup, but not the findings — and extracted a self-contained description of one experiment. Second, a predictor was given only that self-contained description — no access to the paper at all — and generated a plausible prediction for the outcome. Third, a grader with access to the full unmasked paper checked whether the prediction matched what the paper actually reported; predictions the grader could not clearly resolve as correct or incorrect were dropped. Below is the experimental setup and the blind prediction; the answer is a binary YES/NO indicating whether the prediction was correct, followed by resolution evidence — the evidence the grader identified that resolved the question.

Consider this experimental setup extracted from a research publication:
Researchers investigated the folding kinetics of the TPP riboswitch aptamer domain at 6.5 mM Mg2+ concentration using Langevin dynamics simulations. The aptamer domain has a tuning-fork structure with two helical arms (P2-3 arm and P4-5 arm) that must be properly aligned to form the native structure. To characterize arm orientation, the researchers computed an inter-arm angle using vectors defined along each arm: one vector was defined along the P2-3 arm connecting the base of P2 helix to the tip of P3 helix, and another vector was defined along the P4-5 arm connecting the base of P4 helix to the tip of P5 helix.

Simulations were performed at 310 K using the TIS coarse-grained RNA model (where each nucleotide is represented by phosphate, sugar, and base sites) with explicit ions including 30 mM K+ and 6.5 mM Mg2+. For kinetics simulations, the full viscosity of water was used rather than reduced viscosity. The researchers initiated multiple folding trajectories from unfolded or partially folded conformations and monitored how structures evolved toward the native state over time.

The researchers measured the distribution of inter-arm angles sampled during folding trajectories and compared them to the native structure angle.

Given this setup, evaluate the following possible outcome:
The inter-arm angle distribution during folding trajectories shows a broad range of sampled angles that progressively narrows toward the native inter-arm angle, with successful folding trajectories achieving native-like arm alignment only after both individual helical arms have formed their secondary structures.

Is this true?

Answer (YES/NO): NO